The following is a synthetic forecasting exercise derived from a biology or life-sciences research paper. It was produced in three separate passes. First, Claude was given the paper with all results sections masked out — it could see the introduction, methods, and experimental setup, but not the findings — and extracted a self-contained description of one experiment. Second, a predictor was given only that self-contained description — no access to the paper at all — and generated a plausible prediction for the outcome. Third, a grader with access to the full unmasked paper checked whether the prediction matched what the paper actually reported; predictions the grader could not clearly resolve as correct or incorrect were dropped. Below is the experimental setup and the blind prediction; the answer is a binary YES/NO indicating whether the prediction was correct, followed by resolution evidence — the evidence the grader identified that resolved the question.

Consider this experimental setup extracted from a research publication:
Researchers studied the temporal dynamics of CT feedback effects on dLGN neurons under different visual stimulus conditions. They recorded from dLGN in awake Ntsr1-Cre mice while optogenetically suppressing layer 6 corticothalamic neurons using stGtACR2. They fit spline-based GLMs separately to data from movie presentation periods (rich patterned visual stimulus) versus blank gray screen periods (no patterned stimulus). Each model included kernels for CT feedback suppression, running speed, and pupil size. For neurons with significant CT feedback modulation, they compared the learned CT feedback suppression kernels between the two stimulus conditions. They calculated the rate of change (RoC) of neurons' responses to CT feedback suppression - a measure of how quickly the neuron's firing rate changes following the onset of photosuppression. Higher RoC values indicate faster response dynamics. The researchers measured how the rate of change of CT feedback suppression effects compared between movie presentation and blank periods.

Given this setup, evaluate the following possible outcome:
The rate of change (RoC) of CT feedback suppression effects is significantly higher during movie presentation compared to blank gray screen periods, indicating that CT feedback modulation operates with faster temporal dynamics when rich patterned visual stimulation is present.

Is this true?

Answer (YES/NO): NO